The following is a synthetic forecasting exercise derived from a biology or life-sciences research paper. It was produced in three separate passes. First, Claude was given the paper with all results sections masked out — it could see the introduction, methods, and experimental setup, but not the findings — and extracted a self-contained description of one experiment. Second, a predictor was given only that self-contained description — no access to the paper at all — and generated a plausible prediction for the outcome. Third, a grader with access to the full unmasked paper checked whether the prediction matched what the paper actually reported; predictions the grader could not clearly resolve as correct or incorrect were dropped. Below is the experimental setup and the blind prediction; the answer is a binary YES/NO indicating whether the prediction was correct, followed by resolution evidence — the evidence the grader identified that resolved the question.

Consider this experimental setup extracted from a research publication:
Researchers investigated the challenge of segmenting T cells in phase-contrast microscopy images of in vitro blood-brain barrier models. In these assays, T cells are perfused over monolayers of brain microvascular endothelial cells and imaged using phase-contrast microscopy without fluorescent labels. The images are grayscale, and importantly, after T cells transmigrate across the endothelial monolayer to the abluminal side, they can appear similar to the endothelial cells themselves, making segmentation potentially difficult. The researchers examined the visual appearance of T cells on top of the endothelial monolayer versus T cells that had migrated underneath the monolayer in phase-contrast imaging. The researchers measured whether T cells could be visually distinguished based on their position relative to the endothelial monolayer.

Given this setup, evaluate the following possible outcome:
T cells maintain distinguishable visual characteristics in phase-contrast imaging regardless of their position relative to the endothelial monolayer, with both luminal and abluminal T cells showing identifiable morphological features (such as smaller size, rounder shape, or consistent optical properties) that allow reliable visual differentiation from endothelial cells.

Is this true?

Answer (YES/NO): NO